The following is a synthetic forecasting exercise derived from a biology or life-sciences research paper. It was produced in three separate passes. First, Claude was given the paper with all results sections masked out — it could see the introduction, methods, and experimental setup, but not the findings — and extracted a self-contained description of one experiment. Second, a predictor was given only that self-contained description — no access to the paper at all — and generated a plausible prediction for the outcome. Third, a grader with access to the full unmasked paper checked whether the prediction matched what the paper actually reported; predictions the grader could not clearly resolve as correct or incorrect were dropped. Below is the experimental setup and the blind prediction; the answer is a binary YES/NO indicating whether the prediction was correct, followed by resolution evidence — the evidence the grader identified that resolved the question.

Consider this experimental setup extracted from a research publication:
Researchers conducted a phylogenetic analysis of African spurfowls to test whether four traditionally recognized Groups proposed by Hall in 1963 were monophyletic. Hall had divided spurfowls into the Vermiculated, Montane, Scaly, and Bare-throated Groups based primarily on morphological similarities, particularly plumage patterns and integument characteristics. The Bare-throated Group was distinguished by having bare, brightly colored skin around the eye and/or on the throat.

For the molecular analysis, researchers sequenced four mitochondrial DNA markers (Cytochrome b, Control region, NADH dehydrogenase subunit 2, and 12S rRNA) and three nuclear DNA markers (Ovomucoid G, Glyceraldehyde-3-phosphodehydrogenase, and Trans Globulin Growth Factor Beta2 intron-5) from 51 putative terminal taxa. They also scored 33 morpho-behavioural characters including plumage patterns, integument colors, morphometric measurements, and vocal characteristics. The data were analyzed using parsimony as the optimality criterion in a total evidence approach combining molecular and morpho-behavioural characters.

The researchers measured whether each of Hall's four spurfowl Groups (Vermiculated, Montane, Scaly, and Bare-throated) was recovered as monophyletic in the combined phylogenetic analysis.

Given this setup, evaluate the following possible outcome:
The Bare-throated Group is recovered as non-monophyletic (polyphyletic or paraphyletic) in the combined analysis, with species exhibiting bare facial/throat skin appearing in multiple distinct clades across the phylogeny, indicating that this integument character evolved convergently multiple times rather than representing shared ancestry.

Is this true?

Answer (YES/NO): NO